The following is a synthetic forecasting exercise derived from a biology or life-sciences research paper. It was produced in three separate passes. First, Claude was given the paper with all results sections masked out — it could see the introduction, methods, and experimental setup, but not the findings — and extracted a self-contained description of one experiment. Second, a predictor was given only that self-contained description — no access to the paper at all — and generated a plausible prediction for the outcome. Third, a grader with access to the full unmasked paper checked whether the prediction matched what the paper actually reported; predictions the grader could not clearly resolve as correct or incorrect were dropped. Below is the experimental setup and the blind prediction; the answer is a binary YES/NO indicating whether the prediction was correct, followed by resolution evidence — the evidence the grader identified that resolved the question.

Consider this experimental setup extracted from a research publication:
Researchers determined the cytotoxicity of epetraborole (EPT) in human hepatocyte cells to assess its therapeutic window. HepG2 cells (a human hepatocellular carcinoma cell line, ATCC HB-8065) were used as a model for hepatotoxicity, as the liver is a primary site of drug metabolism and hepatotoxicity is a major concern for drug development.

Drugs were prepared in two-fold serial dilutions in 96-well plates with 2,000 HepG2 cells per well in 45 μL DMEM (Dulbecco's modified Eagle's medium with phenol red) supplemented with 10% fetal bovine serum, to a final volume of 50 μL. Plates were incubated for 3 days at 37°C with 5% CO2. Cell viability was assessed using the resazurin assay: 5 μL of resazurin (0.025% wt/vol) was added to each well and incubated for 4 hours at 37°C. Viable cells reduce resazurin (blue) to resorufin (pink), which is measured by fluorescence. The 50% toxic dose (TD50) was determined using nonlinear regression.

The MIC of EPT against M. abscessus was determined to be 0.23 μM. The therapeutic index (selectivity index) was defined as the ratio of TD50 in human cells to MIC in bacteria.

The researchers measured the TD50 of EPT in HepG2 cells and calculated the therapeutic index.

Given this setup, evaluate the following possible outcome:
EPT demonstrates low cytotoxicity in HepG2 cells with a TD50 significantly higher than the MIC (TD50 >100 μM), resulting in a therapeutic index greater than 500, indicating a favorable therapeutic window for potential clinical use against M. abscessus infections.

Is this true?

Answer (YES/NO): NO